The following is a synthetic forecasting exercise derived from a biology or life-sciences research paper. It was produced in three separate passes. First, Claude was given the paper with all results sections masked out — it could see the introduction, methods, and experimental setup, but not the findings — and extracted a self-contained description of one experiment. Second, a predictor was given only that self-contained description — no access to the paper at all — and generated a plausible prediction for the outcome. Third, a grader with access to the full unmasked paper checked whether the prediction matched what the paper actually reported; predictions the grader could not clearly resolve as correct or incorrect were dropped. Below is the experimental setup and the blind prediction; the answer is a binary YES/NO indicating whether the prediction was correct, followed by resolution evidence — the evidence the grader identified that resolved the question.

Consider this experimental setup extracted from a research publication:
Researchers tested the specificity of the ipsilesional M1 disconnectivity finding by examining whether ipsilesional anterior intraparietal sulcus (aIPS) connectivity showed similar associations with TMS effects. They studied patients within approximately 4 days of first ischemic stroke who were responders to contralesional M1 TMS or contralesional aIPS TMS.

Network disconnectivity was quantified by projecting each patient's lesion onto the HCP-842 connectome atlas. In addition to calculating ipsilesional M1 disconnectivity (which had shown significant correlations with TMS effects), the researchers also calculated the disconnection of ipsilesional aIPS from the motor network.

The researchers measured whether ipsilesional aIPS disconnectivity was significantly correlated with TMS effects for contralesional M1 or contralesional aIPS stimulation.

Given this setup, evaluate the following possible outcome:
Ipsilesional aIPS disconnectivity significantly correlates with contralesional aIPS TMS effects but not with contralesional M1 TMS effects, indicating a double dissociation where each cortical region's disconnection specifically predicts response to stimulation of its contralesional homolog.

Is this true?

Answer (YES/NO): NO